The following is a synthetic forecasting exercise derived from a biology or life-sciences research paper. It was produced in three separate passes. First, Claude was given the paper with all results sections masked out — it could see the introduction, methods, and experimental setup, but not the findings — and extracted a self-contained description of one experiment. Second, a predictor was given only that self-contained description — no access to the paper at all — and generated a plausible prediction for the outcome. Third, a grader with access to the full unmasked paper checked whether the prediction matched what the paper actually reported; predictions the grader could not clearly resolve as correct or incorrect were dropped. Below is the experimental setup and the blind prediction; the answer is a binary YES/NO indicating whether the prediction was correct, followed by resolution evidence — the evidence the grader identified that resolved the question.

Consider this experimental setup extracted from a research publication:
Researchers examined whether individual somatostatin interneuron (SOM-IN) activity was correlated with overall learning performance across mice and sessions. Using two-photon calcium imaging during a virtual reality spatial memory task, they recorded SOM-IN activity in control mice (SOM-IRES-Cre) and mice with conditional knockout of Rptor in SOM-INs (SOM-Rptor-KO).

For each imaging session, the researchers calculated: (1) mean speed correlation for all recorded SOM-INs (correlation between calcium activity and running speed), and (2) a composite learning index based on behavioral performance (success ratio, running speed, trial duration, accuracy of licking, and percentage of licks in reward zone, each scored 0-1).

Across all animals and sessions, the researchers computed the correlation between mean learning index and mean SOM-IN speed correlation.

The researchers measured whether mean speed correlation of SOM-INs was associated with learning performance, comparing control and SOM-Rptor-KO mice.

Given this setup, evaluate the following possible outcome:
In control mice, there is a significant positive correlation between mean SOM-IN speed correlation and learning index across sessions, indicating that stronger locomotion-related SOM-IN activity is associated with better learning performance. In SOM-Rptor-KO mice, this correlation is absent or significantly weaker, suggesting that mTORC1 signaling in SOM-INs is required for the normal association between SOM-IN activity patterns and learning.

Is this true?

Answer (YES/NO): YES